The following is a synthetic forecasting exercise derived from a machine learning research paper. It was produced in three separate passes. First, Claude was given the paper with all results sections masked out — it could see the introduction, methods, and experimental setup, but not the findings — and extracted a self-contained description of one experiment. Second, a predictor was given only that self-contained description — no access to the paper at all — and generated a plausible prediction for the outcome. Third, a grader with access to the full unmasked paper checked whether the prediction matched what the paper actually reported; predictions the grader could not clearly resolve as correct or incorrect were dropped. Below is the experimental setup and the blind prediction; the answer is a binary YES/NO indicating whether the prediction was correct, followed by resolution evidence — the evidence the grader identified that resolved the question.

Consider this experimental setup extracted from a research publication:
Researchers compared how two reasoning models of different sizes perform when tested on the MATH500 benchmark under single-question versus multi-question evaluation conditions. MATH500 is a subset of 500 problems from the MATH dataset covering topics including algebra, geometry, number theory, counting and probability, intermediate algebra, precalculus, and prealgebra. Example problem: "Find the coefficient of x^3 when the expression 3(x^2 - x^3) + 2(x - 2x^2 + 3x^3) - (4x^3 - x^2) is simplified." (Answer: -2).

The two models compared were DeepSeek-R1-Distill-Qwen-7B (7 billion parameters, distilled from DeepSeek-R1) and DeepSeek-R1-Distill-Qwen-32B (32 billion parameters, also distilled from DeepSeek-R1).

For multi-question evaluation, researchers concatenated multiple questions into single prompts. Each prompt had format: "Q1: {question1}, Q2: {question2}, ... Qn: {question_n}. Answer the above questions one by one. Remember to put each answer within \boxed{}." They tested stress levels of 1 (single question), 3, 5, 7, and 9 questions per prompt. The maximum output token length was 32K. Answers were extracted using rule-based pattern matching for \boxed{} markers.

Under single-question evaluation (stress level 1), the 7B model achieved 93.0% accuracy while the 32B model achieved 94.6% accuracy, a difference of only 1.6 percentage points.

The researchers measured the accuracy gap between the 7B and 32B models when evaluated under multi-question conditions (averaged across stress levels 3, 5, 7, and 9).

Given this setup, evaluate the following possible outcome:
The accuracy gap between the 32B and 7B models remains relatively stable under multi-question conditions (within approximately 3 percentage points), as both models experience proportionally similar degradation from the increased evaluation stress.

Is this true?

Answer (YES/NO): NO